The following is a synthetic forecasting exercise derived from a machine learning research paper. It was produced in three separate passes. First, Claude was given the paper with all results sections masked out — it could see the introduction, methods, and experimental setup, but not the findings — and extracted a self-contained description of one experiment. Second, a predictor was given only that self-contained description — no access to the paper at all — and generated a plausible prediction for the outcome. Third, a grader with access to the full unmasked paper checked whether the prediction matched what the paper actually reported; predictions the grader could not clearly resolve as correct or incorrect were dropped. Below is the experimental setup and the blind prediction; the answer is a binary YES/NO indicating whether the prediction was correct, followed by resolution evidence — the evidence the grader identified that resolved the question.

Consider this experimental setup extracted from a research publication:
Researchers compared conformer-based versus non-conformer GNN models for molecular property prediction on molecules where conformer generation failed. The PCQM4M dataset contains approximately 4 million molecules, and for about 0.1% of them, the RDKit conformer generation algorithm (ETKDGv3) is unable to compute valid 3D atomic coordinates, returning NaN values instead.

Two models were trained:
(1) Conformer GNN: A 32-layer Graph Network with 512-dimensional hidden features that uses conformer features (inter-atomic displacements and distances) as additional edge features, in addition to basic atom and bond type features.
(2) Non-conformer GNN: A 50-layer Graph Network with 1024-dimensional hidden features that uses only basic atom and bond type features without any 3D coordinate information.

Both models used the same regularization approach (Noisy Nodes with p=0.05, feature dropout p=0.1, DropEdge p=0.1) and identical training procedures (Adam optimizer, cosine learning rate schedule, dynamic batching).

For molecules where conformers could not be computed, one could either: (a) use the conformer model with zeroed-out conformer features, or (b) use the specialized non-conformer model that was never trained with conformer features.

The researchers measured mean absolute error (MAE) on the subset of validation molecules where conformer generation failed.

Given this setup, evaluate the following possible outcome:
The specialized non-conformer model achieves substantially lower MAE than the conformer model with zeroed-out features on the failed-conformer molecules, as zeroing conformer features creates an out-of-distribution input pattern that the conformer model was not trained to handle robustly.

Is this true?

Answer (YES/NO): YES